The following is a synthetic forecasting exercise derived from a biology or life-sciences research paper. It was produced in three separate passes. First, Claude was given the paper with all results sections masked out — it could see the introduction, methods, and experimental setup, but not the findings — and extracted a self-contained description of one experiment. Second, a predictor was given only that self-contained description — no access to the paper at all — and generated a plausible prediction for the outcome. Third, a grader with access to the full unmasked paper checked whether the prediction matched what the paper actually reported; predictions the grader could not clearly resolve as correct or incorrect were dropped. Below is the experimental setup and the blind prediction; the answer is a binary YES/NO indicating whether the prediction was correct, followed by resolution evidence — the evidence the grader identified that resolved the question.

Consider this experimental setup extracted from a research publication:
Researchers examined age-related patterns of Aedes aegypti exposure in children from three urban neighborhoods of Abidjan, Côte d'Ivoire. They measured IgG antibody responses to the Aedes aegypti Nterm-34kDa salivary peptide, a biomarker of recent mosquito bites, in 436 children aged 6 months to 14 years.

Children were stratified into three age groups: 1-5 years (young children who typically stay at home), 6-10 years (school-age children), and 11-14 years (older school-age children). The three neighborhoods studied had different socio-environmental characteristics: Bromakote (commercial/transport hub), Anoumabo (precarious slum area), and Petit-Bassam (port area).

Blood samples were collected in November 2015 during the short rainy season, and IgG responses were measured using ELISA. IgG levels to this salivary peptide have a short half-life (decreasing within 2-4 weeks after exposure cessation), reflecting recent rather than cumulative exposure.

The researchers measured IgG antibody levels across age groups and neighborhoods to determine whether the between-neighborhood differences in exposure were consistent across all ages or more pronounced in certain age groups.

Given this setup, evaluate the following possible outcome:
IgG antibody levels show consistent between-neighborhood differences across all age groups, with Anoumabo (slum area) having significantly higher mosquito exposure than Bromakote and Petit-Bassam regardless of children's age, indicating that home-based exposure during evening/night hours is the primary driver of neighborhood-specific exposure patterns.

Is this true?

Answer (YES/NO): NO